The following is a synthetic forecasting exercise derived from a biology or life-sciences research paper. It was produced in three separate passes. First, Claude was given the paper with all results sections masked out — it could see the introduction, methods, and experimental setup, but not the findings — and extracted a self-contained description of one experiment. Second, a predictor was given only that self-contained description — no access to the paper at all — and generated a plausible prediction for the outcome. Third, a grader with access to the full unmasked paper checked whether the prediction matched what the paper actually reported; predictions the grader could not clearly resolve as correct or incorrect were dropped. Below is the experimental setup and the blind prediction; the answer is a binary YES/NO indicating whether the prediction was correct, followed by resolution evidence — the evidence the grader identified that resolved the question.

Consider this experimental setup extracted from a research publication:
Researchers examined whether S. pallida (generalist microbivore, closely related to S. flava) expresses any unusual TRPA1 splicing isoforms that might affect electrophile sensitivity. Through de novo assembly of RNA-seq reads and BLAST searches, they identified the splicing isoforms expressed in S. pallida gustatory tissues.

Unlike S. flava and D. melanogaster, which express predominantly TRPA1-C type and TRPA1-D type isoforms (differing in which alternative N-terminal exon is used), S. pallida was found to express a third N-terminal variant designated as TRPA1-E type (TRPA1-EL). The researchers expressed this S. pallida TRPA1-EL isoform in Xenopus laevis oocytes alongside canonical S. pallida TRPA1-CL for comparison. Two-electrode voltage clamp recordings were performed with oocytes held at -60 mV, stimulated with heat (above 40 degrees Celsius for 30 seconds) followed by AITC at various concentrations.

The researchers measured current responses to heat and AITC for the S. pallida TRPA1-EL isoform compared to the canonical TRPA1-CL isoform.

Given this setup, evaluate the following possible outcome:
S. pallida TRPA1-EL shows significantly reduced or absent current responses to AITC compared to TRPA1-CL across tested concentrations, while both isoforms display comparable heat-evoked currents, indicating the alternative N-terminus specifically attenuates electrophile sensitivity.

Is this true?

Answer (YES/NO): NO